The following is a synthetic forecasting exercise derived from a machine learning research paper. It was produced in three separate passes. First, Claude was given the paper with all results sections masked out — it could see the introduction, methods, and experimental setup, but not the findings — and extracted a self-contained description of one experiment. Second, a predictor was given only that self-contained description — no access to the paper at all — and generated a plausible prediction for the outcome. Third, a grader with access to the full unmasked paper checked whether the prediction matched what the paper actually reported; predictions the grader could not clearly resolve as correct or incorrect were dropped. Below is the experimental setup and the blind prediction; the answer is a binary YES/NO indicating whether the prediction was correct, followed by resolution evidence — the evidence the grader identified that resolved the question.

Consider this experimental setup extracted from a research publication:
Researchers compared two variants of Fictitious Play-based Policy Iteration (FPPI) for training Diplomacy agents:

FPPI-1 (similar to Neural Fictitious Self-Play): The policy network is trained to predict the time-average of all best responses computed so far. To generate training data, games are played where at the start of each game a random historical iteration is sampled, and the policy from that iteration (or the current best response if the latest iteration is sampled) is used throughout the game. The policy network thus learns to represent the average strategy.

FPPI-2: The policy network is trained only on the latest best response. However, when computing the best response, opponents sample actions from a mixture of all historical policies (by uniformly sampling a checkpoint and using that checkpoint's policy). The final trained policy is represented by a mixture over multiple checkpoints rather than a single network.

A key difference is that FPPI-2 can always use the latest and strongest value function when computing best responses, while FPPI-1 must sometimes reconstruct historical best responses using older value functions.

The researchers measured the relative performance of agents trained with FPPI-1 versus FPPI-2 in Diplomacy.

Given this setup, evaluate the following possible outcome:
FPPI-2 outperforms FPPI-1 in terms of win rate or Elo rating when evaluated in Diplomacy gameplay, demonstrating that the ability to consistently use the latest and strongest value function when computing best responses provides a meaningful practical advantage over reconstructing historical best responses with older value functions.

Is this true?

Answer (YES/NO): YES